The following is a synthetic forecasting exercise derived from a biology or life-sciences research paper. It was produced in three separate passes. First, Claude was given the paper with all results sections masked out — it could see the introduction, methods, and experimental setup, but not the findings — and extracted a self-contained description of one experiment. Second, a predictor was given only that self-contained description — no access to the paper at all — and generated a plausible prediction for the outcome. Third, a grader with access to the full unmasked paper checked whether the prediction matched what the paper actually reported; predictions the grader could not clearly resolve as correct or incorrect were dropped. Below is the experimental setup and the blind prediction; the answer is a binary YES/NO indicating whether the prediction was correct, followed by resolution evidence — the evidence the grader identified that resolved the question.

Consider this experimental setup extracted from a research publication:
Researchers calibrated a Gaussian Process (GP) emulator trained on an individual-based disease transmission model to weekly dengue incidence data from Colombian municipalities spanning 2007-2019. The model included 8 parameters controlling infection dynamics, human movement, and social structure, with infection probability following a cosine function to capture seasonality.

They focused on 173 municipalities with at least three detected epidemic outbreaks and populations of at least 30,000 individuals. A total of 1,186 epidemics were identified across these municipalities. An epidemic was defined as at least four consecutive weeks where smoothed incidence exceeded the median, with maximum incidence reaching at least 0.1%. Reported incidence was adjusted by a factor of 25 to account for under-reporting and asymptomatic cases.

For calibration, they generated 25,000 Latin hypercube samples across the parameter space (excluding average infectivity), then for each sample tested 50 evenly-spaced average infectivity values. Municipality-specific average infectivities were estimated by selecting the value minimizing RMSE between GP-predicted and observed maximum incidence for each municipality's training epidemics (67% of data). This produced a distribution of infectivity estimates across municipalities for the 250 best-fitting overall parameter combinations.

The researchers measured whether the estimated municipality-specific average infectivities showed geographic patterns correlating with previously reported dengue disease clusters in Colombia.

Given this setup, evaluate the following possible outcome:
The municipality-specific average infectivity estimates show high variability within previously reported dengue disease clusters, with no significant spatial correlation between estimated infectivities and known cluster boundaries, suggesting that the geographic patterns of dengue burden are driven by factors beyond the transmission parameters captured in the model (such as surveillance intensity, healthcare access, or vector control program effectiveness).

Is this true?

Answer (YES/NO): NO